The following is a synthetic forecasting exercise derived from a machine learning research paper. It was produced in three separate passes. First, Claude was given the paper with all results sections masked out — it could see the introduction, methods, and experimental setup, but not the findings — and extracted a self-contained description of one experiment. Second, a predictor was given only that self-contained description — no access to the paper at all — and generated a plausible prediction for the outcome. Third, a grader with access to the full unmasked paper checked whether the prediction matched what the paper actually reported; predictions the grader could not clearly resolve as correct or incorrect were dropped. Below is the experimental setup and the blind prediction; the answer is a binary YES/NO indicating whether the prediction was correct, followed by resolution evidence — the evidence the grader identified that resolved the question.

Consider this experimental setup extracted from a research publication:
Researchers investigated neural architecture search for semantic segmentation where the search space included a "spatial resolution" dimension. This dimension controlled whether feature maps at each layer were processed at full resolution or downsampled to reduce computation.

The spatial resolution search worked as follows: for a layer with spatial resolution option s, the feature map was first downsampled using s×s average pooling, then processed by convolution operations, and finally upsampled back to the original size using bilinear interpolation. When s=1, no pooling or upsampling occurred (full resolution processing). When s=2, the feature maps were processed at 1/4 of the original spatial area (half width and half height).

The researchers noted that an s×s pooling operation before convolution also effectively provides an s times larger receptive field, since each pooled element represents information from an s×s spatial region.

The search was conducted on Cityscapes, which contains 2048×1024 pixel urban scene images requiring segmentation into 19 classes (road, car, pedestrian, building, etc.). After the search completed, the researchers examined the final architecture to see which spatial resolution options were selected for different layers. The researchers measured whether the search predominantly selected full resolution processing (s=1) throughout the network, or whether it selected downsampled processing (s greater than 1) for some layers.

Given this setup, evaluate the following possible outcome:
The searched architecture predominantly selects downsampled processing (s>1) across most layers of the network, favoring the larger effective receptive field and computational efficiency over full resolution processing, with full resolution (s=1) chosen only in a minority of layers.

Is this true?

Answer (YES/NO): NO